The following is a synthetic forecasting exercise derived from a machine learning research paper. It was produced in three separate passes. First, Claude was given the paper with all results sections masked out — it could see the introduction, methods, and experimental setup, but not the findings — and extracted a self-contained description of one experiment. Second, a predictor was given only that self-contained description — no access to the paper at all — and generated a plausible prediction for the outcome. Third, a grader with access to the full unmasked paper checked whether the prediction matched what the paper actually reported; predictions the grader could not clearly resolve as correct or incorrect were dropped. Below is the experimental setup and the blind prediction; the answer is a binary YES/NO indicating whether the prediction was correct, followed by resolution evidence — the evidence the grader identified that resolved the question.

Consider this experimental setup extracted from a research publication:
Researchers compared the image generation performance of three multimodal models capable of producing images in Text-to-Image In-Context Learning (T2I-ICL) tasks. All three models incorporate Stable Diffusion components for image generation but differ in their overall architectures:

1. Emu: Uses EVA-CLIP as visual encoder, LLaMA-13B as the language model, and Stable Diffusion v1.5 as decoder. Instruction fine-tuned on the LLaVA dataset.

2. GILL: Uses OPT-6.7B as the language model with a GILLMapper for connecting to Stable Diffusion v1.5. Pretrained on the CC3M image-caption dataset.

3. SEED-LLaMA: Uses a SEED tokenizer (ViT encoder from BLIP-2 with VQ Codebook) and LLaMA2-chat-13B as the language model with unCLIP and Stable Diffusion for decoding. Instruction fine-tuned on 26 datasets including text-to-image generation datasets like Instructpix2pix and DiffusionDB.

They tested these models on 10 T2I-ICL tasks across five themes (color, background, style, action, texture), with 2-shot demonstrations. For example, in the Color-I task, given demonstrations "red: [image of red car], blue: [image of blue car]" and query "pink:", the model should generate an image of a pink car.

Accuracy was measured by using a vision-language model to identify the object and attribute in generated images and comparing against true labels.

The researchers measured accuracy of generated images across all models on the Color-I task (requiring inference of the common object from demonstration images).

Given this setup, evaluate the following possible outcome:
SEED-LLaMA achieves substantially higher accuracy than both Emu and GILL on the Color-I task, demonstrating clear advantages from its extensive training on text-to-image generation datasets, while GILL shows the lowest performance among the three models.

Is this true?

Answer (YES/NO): NO